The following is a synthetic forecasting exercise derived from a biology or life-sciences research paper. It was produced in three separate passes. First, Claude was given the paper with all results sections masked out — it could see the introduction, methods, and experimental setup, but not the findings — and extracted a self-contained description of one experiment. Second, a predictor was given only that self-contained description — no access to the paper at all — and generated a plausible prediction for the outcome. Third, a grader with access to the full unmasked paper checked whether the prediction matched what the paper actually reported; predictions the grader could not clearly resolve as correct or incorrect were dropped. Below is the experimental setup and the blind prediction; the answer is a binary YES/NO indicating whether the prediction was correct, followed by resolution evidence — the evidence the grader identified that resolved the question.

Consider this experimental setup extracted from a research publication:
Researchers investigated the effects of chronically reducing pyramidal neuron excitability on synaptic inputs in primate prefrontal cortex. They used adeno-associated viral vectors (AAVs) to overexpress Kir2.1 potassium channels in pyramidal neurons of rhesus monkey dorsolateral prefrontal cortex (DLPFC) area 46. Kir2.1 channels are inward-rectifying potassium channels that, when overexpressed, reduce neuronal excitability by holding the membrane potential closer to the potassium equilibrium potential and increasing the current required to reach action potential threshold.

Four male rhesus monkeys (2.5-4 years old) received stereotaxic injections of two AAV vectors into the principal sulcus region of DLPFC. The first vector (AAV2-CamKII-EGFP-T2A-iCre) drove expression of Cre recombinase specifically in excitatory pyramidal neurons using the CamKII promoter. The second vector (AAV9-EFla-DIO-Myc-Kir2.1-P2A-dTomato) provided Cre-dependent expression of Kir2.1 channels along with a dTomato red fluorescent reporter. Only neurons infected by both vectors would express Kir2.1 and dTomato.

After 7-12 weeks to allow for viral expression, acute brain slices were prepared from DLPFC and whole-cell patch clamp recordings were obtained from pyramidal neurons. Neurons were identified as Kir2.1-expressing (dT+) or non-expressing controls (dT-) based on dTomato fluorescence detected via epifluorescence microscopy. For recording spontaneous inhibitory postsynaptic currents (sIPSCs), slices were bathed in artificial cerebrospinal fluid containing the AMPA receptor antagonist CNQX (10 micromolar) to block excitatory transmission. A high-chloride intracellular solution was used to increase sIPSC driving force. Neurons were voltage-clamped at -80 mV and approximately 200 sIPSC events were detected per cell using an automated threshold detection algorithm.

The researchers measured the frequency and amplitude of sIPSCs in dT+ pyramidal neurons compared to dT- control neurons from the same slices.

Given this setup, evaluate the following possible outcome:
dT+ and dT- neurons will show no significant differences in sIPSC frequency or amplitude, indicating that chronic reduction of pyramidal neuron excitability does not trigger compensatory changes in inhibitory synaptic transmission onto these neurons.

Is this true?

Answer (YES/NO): YES